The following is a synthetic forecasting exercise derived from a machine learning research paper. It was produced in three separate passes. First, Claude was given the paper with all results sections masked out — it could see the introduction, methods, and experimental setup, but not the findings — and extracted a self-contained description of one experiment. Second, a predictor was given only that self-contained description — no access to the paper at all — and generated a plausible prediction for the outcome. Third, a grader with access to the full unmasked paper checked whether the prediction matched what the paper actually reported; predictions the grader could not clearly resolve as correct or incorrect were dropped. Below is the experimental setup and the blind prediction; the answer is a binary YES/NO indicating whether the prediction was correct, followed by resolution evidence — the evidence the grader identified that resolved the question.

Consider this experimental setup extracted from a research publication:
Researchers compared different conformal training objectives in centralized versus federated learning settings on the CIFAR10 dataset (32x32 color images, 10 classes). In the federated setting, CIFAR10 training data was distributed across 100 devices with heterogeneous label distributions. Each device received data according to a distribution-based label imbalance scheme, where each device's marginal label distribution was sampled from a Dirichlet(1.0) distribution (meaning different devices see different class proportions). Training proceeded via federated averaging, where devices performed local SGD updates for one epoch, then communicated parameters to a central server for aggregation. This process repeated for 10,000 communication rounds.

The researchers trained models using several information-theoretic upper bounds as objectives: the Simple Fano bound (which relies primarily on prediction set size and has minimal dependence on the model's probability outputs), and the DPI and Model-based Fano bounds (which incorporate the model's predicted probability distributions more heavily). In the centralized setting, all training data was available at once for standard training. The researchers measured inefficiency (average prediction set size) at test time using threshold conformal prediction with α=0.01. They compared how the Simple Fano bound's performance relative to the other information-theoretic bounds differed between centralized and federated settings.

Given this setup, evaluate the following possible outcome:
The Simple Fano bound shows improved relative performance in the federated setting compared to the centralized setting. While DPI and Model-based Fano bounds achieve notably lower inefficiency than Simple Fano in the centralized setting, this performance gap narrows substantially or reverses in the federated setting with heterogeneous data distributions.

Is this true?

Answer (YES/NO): YES